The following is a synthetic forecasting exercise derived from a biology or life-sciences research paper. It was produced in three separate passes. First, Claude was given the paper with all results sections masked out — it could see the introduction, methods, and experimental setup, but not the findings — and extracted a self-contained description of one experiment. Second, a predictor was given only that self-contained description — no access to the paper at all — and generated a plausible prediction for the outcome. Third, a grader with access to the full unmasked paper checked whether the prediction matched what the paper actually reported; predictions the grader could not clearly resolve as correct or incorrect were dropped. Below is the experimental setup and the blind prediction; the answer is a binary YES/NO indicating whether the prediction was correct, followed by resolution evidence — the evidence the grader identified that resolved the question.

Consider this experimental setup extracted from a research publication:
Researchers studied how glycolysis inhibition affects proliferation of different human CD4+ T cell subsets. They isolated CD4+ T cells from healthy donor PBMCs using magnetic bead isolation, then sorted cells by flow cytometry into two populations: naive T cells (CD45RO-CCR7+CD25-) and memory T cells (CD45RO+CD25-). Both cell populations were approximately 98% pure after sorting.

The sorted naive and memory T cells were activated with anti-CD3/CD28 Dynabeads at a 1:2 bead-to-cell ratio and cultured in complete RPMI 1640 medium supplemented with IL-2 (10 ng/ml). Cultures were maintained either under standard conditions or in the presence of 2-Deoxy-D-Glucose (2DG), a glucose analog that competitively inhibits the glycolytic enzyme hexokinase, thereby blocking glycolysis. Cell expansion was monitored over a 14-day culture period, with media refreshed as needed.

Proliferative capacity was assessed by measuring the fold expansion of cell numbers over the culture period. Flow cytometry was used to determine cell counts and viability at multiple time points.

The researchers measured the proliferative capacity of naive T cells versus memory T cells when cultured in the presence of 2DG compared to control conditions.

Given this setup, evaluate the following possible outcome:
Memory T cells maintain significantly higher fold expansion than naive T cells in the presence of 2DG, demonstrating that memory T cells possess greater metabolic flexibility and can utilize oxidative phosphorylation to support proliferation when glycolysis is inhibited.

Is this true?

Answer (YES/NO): NO